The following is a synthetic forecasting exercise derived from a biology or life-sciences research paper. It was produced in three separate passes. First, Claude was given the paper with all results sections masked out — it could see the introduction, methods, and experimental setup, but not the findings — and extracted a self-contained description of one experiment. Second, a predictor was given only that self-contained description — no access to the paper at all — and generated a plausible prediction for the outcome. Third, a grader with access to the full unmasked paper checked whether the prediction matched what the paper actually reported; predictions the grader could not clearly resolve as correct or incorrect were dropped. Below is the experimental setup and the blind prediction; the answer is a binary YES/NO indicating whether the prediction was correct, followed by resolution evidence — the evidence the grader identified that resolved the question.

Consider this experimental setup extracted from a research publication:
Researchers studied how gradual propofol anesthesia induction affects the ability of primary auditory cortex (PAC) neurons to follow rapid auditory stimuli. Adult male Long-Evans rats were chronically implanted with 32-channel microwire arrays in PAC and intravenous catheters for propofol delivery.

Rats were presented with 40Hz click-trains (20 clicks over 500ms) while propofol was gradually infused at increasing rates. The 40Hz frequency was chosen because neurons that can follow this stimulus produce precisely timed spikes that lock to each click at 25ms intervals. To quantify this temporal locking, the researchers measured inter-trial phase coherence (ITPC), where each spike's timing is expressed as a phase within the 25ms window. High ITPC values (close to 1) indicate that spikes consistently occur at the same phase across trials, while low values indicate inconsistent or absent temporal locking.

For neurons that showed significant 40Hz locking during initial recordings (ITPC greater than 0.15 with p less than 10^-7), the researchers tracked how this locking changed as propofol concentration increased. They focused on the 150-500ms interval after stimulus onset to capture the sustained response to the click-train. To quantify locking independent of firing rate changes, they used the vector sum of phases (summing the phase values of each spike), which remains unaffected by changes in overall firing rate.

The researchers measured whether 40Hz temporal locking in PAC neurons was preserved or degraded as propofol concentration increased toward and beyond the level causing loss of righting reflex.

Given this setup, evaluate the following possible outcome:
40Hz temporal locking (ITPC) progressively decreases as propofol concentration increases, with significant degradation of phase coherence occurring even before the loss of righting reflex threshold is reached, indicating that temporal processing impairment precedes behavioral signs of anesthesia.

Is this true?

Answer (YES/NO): YES